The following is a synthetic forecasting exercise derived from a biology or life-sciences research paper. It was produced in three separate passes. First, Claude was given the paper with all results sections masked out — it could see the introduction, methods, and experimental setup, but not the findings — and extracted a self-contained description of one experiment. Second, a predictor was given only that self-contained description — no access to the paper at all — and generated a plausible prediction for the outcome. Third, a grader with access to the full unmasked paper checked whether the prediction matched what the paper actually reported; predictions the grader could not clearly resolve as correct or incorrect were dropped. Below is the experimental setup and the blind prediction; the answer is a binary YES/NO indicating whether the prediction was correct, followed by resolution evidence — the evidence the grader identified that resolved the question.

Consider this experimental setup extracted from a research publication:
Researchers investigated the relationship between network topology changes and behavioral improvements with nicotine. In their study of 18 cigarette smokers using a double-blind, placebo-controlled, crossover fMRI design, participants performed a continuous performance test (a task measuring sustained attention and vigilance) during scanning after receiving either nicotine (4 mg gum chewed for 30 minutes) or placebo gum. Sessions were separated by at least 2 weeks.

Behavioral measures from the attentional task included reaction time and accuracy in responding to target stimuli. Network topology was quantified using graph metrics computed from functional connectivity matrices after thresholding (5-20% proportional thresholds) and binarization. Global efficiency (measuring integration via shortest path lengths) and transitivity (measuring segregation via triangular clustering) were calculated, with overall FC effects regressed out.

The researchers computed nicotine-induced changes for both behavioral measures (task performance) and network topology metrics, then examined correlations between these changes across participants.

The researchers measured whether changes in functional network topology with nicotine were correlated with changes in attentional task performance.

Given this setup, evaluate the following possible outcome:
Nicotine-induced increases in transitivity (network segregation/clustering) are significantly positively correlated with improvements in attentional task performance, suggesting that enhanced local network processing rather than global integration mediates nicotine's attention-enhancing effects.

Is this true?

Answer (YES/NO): YES